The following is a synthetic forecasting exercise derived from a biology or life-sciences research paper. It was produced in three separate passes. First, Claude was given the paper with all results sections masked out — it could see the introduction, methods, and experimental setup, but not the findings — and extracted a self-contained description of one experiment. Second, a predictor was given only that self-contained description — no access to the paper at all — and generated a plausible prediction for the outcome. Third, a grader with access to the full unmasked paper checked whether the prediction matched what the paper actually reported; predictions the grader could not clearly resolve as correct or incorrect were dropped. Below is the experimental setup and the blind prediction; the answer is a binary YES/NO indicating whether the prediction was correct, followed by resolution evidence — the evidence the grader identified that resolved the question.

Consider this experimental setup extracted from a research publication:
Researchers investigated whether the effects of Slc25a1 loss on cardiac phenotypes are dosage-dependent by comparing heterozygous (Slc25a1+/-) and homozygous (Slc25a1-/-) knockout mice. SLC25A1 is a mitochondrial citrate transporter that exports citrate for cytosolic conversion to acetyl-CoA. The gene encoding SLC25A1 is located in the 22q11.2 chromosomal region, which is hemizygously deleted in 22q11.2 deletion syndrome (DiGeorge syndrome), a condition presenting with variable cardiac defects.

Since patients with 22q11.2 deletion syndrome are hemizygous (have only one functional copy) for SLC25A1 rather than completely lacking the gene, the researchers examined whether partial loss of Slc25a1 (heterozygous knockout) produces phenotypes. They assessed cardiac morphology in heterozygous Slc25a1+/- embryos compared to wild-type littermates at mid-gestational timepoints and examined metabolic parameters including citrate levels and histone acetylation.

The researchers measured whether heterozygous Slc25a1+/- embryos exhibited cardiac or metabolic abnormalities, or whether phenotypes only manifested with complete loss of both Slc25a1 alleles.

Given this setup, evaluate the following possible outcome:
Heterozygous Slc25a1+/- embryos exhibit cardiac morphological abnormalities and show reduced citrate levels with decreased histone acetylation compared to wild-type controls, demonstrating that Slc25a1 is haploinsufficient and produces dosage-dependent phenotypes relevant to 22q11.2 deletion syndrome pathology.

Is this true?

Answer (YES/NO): NO